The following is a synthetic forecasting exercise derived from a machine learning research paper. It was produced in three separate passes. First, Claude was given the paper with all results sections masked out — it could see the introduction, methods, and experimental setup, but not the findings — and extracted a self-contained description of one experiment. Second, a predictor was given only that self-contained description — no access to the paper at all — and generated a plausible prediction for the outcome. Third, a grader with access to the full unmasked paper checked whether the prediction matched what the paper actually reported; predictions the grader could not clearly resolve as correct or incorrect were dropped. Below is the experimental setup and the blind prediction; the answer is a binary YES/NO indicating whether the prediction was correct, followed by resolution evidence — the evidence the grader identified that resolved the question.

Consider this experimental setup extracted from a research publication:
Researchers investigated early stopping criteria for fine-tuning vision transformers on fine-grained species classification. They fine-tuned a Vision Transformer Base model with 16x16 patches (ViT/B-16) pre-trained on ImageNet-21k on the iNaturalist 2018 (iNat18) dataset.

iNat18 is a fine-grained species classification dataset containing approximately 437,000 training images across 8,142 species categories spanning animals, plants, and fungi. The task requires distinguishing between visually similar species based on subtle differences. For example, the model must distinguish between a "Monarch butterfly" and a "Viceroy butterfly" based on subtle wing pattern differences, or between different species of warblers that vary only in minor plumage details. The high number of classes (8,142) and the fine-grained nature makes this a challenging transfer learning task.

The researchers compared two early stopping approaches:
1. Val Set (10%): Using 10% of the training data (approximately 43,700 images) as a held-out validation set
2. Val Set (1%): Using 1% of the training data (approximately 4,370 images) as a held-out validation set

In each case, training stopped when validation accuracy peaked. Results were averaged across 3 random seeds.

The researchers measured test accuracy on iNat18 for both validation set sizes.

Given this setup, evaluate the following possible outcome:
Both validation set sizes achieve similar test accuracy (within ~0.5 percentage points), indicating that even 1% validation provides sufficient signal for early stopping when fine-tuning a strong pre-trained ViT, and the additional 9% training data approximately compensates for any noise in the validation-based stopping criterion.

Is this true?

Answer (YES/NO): NO